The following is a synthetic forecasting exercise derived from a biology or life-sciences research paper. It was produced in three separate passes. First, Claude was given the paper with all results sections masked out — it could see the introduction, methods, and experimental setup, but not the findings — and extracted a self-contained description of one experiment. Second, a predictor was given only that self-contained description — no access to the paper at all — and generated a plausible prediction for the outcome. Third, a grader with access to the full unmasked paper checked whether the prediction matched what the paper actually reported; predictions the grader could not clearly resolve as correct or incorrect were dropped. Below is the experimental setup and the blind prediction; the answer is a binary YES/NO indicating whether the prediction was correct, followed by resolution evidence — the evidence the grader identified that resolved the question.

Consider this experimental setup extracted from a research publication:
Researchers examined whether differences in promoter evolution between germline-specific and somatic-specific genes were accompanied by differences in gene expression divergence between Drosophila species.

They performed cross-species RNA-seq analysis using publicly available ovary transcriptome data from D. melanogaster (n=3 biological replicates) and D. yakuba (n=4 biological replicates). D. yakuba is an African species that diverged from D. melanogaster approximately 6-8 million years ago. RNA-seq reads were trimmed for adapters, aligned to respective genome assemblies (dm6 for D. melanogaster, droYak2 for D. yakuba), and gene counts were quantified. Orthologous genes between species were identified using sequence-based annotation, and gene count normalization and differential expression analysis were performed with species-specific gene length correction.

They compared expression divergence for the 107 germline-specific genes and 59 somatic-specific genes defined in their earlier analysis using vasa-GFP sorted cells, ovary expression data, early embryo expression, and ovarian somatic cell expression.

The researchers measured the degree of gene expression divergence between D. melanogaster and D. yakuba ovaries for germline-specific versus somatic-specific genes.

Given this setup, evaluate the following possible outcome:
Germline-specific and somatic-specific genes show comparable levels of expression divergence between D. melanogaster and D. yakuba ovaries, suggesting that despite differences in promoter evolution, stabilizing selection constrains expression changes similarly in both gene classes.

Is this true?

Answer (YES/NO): NO